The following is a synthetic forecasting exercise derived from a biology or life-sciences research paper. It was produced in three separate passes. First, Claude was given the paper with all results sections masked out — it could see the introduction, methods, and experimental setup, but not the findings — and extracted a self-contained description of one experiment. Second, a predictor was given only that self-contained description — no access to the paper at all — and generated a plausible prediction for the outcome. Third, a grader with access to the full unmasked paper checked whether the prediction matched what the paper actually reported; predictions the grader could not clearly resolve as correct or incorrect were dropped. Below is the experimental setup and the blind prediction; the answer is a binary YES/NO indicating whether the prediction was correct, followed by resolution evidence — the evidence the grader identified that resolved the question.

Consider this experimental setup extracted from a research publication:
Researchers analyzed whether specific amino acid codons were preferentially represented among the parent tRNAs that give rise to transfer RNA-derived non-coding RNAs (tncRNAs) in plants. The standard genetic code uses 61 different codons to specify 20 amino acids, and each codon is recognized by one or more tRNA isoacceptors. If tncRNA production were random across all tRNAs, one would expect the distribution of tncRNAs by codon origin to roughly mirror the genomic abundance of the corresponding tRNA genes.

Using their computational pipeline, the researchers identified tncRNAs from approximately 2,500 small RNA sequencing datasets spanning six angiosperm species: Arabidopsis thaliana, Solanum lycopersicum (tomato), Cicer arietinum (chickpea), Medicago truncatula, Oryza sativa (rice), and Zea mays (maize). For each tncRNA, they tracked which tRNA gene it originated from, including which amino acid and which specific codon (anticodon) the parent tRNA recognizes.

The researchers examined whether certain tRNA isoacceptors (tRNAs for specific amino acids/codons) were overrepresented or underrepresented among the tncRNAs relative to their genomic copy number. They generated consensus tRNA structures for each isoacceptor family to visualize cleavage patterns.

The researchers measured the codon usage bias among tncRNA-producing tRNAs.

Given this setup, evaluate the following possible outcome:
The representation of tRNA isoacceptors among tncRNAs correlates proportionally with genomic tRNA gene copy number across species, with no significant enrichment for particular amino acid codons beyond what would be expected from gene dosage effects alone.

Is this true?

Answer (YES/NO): NO